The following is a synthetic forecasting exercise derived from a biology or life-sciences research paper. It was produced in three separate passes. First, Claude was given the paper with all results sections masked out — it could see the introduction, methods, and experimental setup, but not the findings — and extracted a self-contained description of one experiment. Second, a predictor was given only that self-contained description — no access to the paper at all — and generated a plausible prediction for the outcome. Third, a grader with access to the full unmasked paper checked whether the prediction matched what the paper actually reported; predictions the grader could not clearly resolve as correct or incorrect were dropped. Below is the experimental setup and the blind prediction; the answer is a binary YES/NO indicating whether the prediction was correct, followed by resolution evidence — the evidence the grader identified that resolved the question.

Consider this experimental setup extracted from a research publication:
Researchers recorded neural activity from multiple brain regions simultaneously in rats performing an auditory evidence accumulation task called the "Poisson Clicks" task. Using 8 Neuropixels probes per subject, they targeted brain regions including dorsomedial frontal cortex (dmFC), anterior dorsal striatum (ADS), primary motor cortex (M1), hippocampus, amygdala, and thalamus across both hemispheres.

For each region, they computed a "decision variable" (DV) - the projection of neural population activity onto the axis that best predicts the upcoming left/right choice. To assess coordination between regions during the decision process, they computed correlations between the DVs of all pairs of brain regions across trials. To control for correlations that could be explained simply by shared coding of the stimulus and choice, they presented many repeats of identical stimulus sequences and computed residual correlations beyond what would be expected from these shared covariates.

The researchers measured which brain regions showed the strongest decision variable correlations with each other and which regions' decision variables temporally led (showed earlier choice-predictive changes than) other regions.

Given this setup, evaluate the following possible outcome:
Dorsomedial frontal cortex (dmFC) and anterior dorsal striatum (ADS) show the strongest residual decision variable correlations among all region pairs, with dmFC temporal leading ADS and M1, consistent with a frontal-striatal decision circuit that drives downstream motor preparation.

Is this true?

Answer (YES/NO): NO